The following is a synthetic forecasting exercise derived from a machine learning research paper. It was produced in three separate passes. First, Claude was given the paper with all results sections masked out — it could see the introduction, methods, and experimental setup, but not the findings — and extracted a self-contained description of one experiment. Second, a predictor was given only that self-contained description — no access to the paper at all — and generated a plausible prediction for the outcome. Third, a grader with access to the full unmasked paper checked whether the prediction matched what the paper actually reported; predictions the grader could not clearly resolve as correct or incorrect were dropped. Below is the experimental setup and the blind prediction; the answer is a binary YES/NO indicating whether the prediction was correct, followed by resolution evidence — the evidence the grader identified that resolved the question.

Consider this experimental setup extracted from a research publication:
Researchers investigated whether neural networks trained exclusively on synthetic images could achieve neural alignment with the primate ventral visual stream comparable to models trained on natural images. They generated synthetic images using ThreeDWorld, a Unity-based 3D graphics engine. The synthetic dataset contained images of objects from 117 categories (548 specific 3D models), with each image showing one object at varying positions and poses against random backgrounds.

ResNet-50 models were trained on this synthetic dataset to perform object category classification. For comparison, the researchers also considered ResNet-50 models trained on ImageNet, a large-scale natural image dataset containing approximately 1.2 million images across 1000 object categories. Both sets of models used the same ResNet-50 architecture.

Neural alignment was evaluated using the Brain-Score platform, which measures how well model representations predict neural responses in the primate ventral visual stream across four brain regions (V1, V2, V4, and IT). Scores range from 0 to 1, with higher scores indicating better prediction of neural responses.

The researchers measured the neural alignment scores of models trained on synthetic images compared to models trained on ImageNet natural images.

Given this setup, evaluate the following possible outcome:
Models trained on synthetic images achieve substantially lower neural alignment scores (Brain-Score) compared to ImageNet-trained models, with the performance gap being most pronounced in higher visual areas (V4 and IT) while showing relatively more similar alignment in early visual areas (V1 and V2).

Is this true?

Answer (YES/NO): NO